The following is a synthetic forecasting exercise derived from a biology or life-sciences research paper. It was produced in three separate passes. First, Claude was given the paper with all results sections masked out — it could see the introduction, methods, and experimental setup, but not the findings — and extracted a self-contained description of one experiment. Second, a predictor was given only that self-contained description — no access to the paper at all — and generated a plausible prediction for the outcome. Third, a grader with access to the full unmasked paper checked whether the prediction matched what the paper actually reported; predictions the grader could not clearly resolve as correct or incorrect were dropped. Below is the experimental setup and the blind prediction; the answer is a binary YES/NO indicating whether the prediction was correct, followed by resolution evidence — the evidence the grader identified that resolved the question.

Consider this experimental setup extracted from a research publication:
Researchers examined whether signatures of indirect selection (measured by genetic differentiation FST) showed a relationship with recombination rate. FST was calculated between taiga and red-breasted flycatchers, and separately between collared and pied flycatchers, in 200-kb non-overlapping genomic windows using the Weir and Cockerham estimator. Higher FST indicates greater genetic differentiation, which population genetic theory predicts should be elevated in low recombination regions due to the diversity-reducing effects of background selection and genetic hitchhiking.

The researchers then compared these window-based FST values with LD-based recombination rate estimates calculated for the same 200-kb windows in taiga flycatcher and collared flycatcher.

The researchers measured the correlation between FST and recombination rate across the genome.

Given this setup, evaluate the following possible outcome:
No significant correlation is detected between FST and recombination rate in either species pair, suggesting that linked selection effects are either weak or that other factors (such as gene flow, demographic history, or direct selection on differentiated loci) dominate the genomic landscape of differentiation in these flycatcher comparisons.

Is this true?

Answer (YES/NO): NO